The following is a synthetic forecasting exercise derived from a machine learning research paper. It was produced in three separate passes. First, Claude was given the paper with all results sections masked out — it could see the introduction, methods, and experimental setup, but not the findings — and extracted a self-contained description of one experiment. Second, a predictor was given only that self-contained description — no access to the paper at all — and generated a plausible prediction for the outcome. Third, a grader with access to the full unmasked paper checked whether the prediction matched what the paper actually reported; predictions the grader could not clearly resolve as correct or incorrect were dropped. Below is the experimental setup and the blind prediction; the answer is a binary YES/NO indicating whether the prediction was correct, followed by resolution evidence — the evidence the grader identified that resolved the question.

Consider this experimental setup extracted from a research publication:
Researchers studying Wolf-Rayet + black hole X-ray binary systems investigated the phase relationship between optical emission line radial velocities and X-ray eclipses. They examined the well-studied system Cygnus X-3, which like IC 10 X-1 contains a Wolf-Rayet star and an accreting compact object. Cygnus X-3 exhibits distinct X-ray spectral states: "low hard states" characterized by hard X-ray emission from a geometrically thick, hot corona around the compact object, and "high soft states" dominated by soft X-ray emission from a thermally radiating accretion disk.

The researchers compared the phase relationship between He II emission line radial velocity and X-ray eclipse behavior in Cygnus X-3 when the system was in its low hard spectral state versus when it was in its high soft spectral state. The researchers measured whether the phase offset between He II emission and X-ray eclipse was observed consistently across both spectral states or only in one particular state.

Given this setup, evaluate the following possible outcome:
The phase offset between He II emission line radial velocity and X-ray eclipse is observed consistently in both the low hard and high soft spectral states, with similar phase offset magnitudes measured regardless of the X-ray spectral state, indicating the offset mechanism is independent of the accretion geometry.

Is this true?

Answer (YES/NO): NO